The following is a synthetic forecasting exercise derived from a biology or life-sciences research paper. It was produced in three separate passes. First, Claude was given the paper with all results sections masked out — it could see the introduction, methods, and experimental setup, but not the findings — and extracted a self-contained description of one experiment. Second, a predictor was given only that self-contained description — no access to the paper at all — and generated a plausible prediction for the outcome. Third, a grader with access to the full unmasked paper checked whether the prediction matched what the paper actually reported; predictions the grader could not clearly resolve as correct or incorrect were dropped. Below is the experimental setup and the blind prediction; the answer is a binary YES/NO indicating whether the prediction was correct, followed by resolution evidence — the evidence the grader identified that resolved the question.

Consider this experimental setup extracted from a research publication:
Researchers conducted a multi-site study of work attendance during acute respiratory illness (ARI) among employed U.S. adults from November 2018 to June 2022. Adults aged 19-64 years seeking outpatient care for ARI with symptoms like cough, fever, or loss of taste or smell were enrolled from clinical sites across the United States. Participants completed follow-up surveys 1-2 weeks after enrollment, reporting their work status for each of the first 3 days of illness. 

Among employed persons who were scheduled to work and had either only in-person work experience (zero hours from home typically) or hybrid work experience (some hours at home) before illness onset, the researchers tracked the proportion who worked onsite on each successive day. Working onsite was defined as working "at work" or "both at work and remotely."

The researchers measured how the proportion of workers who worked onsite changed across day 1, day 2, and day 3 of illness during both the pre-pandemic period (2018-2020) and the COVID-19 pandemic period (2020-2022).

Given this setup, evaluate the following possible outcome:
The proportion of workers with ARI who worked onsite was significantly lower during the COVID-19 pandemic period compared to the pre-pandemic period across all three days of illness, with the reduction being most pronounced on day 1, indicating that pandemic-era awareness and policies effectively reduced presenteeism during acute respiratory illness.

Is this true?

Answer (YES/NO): NO